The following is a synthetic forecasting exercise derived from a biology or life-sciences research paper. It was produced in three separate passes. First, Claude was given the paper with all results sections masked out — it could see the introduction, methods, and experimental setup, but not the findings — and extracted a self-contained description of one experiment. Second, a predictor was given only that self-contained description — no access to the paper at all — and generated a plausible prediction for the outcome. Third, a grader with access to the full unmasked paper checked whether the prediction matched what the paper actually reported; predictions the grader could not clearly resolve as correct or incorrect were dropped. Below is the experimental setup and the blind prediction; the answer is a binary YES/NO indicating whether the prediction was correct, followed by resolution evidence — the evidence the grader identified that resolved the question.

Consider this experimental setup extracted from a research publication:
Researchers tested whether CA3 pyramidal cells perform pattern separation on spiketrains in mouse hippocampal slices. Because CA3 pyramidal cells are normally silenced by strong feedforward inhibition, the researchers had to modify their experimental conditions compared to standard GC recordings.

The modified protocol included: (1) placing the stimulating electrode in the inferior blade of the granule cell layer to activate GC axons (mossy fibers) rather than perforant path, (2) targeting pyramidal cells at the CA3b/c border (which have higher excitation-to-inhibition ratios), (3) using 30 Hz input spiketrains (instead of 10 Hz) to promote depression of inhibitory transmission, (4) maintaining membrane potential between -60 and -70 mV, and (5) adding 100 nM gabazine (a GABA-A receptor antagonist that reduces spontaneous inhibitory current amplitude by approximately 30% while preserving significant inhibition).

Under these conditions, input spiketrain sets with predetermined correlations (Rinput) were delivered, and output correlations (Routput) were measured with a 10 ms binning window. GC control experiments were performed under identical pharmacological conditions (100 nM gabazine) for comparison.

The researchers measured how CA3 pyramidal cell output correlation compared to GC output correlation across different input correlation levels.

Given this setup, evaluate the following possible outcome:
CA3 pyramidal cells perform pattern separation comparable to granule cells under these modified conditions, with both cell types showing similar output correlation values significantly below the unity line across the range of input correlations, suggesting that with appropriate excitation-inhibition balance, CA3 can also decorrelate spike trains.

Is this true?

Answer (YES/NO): NO